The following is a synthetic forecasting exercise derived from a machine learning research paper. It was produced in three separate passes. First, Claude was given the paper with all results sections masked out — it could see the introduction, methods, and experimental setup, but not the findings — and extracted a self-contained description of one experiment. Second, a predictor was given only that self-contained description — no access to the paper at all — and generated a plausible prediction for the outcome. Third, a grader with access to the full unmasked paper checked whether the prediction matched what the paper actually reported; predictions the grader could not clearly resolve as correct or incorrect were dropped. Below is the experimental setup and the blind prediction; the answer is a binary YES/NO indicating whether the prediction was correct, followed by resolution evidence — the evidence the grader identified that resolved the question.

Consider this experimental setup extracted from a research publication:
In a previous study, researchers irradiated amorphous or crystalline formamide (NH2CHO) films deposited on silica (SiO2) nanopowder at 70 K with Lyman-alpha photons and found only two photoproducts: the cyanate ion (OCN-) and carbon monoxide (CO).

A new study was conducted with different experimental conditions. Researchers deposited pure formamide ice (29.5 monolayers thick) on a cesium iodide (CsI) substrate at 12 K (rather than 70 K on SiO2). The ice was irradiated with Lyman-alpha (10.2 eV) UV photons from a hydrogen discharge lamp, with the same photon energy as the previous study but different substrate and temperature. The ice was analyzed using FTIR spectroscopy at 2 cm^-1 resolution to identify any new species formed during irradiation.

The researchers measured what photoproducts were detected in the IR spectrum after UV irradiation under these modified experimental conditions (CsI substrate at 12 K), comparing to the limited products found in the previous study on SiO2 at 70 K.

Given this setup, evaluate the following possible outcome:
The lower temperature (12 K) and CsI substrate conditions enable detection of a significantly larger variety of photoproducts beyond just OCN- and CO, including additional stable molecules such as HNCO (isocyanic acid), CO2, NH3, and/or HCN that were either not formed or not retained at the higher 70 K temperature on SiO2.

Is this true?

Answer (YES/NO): YES